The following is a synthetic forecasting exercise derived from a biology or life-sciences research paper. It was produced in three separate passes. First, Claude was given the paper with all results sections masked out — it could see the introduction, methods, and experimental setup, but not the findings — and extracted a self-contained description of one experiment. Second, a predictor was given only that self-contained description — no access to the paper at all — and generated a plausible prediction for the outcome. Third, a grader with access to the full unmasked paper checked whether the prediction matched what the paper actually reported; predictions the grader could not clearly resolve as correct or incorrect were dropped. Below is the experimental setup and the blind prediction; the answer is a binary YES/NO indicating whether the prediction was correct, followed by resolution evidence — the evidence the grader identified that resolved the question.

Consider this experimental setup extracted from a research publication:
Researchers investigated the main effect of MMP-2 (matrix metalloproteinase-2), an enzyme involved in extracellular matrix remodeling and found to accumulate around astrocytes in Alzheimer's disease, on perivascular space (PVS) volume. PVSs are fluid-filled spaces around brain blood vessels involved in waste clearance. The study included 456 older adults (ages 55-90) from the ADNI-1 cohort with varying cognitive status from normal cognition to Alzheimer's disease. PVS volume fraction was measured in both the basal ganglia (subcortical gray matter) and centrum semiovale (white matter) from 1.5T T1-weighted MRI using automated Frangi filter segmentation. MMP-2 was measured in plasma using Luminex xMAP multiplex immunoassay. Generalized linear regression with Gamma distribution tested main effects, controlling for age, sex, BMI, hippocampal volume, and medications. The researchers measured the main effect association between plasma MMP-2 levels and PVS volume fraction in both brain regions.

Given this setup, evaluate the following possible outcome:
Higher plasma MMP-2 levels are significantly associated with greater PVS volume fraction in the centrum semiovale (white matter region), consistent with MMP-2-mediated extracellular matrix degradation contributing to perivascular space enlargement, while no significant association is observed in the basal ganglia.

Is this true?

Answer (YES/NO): NO